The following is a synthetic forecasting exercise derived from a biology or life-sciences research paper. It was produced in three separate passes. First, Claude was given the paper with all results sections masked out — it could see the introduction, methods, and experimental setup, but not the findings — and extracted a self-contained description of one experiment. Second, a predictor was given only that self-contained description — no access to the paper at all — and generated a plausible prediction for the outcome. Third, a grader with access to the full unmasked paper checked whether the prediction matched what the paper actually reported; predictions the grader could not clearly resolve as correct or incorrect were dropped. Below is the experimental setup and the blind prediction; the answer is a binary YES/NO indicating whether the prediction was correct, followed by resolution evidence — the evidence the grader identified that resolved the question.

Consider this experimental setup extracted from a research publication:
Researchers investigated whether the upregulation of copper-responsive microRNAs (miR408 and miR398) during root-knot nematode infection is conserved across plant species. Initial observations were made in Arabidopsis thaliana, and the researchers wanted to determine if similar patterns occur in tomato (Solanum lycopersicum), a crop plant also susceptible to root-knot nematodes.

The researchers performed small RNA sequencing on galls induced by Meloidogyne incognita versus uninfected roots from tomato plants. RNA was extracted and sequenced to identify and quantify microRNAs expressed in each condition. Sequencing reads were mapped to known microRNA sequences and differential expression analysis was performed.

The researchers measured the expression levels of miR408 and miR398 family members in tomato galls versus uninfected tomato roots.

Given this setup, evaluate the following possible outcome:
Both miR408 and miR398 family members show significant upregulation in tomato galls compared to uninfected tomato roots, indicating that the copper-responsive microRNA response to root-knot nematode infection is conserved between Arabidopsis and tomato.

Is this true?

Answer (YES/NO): YES